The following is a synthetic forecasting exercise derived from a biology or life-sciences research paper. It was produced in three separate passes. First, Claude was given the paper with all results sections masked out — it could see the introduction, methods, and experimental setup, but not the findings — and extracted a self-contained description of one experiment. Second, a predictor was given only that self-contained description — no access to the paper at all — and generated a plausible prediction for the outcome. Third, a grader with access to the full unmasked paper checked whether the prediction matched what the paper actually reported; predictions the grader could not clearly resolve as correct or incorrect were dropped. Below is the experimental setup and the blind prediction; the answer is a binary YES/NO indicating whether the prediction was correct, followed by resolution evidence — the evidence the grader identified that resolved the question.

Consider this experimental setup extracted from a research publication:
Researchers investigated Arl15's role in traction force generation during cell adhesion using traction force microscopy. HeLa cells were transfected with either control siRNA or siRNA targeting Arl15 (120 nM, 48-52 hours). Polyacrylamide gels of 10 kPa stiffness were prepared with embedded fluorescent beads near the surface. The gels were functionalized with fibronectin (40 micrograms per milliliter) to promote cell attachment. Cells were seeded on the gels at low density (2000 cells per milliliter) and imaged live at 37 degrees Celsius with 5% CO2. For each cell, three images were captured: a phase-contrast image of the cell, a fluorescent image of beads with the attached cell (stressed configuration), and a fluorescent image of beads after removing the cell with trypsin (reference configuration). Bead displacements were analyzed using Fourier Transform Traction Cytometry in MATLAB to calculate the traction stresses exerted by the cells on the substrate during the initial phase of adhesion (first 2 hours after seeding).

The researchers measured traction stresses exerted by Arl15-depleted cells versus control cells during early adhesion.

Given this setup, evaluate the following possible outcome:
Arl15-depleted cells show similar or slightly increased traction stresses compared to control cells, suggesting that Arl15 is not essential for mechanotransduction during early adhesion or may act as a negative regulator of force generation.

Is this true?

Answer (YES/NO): NO